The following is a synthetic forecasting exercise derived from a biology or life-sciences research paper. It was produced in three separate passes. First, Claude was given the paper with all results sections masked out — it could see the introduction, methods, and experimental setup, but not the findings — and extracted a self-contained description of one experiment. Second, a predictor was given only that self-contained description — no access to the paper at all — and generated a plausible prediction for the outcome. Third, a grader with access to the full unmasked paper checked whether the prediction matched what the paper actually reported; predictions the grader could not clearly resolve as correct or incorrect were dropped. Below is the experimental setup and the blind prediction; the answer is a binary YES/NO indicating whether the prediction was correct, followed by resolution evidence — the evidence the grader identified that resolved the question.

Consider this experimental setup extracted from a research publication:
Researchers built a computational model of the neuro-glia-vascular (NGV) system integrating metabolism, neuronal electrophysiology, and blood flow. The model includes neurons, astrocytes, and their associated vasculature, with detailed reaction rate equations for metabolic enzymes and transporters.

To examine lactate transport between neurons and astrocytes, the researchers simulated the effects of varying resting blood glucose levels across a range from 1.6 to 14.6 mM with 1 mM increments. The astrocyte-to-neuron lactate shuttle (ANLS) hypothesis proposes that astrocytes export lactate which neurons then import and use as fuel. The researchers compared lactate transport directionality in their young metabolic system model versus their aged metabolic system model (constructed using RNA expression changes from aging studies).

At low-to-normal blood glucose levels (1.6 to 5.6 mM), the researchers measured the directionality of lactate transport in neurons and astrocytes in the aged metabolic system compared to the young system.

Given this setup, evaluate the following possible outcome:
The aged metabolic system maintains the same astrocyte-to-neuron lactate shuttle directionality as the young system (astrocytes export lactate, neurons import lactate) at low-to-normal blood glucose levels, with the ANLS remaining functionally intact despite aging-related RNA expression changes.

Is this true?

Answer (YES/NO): NO